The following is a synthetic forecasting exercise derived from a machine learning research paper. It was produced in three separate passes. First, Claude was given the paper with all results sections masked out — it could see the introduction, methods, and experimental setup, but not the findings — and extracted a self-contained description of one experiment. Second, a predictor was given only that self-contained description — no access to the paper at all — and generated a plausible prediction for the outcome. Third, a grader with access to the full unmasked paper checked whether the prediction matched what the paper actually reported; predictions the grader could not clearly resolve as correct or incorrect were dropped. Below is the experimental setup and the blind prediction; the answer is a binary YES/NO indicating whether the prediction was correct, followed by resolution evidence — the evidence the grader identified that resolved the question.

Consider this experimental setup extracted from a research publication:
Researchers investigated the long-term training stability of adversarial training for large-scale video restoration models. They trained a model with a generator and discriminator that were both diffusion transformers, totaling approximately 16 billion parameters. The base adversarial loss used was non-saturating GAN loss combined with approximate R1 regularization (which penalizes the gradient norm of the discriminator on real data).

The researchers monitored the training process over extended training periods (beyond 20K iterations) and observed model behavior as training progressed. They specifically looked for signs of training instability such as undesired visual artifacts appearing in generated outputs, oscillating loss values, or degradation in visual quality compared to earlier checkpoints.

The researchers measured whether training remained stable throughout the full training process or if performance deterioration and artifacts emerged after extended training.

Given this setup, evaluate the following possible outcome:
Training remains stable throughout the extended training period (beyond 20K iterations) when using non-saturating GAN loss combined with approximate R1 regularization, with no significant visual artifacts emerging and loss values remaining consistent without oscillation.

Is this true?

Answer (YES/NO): NO